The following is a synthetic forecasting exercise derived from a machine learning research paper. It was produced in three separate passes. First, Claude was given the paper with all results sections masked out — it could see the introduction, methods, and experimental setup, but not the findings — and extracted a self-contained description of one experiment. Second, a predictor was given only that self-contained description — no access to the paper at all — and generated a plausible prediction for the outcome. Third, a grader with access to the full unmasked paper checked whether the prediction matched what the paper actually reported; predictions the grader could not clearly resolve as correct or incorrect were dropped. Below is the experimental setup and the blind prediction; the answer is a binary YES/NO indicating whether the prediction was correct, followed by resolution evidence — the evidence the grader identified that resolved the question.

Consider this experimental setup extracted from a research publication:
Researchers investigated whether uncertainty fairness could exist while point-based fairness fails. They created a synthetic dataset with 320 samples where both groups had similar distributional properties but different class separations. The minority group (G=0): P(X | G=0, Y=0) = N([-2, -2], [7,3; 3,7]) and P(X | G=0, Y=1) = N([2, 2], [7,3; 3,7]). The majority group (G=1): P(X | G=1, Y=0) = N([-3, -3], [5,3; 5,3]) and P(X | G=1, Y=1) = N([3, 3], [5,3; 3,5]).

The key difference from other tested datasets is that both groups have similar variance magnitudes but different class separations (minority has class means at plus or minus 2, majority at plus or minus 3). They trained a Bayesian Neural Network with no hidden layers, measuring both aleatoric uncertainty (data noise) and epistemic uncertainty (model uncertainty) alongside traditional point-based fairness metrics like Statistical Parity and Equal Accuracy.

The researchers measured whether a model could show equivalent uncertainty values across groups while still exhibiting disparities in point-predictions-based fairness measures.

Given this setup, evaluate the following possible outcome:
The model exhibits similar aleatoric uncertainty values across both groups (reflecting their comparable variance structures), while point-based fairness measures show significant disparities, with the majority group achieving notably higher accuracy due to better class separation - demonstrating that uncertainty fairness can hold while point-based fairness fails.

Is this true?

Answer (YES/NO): YES